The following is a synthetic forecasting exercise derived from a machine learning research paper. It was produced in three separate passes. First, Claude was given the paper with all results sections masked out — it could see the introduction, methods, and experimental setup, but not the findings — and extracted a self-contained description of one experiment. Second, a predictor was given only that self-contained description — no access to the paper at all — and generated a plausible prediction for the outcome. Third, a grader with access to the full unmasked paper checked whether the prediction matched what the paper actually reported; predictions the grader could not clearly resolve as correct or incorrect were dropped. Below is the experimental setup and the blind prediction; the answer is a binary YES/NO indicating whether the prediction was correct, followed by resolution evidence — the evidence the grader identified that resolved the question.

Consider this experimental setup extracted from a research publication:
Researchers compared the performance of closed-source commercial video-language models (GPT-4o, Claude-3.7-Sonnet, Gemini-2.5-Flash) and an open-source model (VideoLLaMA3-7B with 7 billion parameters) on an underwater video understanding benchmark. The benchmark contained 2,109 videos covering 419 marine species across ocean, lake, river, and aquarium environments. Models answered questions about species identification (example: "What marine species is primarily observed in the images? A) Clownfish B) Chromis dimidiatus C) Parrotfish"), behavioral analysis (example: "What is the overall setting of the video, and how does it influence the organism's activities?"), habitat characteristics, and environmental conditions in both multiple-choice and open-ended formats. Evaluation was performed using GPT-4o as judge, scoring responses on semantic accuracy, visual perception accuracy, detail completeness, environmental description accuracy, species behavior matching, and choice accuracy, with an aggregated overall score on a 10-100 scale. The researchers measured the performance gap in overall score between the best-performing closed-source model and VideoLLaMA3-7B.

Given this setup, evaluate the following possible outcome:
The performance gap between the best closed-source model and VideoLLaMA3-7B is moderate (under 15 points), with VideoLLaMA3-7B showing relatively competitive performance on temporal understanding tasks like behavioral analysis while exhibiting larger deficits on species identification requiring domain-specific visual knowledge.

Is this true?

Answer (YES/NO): NO